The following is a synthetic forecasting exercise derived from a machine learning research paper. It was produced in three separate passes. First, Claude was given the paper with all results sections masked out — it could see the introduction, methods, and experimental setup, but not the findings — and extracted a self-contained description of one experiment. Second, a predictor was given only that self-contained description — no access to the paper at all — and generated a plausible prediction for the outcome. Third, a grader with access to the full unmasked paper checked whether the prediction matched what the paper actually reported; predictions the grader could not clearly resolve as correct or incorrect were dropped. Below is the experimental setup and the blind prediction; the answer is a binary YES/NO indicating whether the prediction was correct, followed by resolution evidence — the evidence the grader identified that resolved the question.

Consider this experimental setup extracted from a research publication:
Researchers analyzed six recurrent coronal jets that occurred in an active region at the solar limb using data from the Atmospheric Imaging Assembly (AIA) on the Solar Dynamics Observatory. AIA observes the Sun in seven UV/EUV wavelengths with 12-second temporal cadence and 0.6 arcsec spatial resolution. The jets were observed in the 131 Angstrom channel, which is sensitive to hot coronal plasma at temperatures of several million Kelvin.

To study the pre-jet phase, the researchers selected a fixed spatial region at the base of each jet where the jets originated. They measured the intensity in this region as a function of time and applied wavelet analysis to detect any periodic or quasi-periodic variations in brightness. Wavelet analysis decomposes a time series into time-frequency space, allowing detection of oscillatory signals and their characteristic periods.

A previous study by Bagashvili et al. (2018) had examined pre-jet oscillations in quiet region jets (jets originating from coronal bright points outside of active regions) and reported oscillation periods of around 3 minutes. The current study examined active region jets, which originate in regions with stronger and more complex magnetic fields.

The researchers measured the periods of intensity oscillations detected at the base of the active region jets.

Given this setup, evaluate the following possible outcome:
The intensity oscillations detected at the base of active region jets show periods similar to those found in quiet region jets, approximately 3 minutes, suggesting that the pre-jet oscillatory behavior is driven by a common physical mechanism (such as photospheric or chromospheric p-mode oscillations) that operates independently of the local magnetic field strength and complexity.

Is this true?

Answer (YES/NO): YES